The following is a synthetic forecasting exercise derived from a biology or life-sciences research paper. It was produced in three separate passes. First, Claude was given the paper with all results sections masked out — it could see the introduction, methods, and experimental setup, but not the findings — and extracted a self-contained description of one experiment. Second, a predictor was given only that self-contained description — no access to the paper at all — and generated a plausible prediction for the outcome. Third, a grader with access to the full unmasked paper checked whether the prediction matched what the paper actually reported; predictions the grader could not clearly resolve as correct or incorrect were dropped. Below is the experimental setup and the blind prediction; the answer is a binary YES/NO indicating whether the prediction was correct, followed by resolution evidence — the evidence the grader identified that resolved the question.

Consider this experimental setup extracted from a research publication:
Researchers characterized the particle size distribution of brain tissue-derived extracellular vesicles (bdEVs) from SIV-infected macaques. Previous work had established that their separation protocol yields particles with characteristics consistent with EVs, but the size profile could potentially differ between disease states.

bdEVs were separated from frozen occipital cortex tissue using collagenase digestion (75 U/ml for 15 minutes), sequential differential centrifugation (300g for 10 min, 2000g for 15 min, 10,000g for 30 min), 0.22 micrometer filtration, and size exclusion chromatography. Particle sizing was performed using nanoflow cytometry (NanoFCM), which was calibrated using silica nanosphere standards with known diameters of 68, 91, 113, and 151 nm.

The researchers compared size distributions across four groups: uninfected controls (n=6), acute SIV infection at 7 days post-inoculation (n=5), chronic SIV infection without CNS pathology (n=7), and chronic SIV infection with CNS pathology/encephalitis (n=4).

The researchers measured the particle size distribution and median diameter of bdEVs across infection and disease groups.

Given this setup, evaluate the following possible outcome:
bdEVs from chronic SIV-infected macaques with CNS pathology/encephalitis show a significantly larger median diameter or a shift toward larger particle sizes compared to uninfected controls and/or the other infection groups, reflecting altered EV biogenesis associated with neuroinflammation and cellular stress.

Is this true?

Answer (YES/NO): NO